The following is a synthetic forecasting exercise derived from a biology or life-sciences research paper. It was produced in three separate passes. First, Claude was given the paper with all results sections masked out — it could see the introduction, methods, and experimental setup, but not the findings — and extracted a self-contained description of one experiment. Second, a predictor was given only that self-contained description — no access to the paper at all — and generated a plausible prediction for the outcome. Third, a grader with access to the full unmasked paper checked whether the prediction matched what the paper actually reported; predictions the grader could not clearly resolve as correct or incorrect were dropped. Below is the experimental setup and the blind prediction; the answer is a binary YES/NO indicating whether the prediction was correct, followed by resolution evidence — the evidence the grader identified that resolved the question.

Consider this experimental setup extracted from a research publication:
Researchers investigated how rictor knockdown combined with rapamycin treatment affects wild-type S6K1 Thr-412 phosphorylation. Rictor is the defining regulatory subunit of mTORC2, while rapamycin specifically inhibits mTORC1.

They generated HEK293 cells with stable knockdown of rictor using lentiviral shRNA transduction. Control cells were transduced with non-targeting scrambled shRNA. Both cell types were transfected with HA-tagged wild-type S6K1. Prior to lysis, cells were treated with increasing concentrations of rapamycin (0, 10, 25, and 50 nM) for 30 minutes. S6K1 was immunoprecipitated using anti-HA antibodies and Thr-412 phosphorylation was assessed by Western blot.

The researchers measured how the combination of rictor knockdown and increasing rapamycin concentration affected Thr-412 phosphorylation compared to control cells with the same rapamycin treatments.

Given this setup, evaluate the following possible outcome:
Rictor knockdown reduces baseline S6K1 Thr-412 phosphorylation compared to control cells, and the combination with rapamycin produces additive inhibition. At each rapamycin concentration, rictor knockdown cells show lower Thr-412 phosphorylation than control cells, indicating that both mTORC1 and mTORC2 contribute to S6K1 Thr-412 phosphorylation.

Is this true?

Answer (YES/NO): YES